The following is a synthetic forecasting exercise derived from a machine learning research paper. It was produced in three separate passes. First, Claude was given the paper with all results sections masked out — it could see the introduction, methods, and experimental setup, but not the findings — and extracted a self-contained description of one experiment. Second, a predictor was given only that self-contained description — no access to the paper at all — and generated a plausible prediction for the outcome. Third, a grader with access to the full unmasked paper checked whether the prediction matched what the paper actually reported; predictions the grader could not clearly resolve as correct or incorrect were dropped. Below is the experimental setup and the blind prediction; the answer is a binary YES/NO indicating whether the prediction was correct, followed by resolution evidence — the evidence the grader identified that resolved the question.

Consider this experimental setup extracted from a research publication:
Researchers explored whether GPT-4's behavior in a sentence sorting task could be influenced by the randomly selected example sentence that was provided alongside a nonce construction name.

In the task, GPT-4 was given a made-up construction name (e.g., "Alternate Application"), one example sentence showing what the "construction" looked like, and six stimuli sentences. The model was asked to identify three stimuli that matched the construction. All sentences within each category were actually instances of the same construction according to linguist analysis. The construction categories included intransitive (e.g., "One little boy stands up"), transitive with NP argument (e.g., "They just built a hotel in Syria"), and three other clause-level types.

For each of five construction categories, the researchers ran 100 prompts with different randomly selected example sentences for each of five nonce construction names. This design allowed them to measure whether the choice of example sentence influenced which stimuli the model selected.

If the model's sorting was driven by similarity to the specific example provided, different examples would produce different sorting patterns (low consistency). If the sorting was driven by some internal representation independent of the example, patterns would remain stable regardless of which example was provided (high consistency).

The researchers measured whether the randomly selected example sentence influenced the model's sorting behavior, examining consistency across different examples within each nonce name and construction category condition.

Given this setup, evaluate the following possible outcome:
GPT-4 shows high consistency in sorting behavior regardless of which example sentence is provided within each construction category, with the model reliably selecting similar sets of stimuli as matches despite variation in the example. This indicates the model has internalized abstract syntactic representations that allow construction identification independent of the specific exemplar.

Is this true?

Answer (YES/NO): YES